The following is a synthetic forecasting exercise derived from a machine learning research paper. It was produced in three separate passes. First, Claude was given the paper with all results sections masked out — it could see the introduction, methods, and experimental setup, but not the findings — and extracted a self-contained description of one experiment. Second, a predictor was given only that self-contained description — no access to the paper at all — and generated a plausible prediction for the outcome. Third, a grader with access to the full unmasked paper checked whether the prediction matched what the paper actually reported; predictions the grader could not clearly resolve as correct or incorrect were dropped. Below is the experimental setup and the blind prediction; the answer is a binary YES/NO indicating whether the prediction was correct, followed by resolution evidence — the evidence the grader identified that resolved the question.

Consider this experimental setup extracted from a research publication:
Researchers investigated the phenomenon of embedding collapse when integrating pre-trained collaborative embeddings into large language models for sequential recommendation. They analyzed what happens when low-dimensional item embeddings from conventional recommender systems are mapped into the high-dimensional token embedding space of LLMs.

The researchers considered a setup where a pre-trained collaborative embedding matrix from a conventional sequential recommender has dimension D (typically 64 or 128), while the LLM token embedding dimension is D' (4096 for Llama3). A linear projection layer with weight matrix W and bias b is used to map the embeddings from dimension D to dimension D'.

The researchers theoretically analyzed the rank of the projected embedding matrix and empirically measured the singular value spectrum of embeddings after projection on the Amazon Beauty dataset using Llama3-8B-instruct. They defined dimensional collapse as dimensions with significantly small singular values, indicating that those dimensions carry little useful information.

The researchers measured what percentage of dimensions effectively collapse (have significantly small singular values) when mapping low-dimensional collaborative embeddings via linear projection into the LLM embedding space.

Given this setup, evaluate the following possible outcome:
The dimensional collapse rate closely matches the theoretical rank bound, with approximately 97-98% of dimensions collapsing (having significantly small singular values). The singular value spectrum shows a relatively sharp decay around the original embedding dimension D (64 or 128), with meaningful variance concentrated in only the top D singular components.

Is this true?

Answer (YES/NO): YES